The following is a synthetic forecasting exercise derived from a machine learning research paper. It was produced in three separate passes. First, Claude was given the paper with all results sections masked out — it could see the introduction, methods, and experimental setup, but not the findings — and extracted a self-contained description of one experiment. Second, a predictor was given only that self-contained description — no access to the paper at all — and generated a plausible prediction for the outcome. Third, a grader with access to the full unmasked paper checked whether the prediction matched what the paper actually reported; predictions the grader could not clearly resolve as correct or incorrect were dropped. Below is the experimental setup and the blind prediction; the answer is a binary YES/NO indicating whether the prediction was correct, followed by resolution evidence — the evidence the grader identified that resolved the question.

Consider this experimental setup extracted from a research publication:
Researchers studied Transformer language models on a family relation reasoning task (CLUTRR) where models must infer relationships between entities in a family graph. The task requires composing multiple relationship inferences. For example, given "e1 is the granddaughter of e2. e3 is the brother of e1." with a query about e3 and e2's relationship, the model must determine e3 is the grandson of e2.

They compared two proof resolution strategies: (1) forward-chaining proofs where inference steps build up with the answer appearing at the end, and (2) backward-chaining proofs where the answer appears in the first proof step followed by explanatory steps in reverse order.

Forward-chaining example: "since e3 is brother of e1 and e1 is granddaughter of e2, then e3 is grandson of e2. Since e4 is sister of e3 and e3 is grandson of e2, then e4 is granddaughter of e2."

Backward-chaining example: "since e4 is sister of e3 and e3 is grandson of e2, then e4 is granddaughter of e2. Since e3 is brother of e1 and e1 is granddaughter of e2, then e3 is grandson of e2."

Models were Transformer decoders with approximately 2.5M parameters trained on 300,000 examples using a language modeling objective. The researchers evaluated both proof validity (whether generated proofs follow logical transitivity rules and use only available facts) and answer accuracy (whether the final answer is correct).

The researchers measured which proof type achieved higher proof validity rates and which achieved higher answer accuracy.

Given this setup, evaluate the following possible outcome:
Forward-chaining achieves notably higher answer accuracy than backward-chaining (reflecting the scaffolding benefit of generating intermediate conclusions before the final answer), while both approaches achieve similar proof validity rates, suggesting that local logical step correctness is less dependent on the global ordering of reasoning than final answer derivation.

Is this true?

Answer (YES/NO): NO